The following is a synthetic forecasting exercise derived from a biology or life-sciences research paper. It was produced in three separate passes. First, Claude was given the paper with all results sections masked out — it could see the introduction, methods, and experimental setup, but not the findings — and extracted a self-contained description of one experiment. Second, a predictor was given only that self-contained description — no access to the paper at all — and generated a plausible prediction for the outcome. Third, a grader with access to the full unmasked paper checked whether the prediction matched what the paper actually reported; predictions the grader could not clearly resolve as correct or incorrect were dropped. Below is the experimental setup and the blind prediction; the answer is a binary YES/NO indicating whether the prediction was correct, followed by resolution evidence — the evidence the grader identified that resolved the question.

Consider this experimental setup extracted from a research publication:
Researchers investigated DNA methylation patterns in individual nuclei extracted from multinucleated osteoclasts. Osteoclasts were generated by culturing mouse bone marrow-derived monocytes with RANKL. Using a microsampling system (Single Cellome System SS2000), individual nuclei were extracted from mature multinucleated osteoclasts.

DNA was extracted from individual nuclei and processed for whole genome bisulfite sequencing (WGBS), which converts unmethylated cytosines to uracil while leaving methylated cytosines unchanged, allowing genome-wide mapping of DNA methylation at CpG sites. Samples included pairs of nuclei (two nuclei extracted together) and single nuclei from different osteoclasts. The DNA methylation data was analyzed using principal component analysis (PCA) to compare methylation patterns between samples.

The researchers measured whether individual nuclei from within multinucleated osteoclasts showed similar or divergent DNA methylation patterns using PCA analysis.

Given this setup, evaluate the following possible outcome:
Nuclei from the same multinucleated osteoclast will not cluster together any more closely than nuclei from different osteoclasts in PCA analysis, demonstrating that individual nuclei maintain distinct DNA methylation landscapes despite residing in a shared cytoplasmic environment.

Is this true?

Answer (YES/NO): YES